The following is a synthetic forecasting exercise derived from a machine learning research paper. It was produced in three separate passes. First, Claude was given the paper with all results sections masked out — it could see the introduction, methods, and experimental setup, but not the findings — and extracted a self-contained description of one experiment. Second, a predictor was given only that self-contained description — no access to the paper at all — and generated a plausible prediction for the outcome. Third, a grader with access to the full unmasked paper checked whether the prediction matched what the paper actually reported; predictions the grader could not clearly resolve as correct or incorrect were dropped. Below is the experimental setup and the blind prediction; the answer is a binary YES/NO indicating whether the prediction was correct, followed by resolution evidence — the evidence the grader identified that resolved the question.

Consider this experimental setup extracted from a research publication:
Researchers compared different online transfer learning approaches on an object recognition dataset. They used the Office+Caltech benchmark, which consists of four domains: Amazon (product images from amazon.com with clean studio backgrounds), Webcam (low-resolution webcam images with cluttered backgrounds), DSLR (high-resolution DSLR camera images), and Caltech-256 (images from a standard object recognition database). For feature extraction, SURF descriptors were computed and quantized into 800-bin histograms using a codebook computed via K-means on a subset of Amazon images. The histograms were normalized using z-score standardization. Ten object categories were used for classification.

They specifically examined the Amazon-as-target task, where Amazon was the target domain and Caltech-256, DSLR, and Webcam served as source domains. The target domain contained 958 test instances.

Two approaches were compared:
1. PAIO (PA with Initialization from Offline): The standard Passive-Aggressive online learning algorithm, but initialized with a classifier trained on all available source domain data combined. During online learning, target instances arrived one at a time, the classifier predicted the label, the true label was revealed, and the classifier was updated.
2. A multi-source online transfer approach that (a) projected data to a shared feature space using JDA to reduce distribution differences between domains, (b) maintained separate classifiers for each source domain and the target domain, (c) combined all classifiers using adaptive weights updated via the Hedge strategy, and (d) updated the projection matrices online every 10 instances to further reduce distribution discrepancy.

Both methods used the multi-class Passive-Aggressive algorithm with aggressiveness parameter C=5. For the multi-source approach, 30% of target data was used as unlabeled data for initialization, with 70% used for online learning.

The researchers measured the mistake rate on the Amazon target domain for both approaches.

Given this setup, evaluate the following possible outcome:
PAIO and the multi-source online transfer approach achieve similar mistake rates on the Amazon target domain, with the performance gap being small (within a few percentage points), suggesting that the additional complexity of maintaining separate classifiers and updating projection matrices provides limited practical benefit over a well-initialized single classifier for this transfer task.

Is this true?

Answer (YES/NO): YES